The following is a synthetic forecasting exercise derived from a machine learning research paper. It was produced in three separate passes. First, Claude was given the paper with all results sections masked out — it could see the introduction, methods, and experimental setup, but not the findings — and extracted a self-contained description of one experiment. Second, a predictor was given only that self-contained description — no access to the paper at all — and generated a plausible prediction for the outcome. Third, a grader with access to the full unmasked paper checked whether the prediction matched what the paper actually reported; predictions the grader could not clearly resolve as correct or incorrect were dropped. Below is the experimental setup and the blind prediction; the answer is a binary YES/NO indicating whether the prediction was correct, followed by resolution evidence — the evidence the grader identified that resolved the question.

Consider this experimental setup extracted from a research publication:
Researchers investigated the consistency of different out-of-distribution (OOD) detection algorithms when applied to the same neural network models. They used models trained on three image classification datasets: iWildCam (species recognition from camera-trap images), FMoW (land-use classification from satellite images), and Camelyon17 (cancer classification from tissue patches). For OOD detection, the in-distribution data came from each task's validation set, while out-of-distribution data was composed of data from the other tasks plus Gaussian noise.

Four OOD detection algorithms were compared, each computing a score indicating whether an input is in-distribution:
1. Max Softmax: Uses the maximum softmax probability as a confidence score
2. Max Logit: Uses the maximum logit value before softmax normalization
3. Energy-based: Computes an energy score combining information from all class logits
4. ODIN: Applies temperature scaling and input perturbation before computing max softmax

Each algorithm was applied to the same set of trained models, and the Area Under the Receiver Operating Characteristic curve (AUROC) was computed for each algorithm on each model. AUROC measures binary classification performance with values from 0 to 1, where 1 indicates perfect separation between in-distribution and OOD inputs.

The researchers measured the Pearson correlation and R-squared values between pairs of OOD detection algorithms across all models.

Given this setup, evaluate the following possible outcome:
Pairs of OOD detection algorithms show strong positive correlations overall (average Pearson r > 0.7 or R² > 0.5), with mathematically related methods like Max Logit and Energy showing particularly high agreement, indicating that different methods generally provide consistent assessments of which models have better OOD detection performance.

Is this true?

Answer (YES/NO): NO